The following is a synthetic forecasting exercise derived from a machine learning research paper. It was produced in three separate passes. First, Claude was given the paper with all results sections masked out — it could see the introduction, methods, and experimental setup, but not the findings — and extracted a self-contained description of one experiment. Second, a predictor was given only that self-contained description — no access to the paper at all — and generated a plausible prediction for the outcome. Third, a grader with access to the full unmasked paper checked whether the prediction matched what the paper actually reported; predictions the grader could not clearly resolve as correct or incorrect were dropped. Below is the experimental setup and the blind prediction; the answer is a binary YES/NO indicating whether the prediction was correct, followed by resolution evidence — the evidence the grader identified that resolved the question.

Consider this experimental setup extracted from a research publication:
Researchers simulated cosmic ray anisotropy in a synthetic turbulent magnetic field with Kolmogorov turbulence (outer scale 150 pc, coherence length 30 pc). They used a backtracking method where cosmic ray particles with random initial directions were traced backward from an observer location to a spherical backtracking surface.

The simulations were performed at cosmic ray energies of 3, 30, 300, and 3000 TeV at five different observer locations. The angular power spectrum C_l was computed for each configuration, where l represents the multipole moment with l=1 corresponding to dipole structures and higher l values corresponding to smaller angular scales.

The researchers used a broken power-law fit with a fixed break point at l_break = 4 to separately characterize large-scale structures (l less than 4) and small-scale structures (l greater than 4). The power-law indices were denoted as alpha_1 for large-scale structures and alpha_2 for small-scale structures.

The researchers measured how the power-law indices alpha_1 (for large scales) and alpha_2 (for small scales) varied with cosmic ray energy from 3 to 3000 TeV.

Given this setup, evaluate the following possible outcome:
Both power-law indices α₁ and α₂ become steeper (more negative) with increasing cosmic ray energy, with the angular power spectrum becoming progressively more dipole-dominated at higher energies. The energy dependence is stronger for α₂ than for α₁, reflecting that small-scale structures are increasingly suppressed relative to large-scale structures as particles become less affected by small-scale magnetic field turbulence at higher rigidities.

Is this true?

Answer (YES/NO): NO